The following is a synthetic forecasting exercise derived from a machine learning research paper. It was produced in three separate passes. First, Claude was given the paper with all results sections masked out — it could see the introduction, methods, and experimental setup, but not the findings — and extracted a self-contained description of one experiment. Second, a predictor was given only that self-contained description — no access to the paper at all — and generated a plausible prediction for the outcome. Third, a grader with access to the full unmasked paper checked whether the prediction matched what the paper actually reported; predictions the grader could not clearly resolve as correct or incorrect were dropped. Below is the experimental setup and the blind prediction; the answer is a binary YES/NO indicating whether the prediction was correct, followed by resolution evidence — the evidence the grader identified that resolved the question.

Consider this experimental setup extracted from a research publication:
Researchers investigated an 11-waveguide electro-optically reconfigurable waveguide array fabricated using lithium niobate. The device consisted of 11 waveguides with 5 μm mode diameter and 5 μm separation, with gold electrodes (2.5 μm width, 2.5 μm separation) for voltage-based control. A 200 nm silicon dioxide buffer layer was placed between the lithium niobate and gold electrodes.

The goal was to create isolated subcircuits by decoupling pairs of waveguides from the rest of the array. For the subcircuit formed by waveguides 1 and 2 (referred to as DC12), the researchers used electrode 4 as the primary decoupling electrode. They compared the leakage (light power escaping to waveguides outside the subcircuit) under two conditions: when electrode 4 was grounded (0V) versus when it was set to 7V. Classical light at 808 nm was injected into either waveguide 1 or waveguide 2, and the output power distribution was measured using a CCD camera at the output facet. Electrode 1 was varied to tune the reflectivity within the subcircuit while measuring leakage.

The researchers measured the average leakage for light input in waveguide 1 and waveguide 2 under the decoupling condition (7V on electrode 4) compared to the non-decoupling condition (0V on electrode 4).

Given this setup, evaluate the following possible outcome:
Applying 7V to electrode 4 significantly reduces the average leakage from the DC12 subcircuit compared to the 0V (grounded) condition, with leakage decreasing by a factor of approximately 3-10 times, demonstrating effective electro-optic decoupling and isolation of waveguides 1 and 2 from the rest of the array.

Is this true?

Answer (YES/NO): NO